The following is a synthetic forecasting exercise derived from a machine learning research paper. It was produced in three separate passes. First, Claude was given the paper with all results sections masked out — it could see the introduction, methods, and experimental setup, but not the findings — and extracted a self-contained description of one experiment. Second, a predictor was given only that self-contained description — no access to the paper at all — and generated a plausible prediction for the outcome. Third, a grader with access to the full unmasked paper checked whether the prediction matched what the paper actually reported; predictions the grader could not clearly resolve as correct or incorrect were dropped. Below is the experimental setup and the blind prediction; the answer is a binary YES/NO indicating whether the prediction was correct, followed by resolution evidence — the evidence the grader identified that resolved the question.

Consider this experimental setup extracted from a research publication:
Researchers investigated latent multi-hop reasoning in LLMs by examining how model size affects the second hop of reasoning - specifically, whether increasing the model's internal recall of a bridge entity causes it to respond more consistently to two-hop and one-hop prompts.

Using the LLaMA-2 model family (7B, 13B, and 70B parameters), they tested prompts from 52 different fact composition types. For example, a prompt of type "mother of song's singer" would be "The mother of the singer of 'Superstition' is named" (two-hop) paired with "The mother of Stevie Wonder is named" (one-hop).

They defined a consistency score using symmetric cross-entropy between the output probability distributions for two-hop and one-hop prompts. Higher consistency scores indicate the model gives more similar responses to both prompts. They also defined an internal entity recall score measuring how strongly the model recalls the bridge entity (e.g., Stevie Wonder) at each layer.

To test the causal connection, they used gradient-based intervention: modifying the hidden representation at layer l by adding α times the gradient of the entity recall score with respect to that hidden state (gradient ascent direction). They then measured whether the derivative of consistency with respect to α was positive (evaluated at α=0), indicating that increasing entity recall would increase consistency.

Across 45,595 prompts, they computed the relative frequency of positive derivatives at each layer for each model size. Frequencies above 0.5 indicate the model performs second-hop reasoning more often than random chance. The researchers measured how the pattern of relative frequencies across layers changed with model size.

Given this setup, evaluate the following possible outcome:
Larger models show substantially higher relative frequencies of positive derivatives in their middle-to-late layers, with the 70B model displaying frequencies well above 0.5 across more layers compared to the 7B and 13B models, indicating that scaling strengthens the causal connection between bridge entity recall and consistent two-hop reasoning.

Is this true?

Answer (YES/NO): NO